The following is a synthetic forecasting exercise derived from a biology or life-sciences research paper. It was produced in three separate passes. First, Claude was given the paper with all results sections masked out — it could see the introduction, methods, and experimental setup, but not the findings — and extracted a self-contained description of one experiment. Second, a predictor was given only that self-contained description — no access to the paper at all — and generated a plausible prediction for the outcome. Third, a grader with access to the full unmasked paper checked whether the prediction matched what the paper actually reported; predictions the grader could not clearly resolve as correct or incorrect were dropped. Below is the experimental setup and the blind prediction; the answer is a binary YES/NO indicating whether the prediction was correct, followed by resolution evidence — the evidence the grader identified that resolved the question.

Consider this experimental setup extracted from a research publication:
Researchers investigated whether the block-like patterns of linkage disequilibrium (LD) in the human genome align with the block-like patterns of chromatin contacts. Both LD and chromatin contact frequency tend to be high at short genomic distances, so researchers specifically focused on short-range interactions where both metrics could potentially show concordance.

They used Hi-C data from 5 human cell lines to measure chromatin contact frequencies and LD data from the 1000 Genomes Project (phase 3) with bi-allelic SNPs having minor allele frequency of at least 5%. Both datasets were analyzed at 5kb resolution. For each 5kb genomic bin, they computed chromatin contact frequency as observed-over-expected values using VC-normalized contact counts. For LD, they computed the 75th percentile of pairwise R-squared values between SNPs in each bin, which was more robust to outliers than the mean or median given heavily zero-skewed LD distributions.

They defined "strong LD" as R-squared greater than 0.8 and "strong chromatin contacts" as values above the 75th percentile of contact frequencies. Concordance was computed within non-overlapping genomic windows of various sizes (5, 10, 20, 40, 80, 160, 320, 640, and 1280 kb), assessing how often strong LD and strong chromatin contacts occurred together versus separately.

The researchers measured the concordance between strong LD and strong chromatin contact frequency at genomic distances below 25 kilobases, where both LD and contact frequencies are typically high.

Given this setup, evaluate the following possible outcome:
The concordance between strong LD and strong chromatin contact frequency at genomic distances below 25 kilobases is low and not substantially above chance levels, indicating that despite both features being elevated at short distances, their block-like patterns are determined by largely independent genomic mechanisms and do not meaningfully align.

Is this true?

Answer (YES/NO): YES